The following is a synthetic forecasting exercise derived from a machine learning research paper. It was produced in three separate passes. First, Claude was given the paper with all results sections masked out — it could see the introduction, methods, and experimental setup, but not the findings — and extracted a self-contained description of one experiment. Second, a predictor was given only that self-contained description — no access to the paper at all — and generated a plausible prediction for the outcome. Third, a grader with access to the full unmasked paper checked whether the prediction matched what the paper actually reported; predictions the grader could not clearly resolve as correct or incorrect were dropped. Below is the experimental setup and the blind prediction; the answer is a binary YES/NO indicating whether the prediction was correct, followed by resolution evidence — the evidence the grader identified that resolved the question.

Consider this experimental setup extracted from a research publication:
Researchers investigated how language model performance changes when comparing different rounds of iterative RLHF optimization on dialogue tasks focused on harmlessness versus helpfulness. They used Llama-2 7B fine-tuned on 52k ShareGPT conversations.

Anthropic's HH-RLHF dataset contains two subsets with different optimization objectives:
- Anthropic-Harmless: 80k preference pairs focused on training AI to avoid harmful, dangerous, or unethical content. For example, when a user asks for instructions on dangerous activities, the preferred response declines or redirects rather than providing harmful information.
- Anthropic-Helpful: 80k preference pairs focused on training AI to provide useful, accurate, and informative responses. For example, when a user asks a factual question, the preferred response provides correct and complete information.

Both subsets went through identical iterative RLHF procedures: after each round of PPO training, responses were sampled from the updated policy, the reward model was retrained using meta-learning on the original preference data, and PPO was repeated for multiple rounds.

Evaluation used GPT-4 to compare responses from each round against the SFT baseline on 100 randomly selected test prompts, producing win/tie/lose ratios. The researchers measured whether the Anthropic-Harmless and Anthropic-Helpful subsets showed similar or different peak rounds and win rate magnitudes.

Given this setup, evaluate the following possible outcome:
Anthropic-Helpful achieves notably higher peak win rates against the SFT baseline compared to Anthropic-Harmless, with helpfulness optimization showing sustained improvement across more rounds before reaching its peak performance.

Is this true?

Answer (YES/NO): NO